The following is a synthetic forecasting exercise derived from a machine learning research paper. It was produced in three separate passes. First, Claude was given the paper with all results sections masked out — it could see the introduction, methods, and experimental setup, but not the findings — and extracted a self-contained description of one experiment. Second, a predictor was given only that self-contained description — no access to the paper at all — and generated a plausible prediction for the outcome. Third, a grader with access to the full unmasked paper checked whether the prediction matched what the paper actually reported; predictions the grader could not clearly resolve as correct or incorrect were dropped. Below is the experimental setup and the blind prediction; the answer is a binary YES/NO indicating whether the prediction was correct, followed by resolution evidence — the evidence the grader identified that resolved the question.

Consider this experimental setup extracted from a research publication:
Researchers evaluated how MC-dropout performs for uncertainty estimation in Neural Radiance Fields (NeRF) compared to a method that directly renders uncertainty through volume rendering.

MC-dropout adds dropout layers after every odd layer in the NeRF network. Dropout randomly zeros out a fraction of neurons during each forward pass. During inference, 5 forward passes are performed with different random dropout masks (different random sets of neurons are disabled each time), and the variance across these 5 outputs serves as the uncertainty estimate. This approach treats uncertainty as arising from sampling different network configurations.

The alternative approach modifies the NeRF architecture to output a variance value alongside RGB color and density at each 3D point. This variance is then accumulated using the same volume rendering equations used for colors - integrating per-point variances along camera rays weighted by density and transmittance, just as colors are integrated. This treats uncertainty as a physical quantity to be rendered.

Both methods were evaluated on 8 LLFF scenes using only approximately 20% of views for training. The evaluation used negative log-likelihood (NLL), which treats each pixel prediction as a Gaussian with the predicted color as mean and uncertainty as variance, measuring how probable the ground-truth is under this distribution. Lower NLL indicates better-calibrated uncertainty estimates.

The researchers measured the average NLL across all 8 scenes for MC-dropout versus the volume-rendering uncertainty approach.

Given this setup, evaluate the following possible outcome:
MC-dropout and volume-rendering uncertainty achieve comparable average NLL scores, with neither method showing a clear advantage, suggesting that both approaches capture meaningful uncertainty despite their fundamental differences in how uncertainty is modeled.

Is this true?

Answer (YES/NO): NO